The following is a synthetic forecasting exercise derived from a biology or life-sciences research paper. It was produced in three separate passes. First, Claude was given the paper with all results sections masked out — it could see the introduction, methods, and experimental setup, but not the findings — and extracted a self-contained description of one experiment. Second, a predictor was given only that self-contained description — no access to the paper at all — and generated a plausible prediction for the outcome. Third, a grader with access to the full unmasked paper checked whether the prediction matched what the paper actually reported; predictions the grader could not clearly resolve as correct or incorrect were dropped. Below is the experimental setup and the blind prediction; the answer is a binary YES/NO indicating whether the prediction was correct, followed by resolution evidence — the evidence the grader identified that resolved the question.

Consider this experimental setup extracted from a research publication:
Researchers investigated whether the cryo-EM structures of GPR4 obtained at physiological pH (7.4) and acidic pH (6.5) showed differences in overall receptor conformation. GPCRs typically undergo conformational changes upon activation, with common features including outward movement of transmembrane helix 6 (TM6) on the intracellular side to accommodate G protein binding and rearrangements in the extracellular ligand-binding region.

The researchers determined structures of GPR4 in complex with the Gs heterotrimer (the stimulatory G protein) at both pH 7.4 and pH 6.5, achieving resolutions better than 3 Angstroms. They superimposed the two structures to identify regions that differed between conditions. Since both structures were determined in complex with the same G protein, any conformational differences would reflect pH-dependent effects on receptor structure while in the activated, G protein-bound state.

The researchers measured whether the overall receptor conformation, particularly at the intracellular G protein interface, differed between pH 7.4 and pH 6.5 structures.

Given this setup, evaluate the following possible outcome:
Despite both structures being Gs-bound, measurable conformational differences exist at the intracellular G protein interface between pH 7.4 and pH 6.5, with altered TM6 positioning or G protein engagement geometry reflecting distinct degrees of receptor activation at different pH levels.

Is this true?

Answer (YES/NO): NO